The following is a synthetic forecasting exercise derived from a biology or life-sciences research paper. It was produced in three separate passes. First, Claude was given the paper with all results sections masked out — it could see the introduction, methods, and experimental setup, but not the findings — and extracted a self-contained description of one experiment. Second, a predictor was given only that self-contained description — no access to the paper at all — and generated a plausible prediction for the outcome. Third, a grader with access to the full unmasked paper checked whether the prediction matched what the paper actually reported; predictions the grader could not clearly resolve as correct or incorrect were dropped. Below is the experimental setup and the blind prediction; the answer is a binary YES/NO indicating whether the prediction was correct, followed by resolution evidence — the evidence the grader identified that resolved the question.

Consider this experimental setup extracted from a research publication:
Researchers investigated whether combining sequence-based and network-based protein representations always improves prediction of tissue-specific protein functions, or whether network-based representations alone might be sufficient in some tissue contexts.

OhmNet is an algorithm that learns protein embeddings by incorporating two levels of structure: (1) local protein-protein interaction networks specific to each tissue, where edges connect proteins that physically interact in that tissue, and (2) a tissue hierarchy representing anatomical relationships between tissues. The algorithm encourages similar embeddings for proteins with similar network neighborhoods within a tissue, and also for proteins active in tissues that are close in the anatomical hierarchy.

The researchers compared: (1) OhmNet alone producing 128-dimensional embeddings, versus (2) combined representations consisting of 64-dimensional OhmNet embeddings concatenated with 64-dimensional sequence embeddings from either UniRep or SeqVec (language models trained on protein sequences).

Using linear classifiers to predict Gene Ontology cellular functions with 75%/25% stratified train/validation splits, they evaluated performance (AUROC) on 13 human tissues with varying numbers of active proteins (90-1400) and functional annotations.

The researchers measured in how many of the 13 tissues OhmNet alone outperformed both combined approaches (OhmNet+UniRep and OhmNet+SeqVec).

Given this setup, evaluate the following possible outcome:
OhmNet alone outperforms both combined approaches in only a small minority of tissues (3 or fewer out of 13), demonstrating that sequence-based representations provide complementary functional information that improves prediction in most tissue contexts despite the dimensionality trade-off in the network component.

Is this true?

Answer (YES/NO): YES